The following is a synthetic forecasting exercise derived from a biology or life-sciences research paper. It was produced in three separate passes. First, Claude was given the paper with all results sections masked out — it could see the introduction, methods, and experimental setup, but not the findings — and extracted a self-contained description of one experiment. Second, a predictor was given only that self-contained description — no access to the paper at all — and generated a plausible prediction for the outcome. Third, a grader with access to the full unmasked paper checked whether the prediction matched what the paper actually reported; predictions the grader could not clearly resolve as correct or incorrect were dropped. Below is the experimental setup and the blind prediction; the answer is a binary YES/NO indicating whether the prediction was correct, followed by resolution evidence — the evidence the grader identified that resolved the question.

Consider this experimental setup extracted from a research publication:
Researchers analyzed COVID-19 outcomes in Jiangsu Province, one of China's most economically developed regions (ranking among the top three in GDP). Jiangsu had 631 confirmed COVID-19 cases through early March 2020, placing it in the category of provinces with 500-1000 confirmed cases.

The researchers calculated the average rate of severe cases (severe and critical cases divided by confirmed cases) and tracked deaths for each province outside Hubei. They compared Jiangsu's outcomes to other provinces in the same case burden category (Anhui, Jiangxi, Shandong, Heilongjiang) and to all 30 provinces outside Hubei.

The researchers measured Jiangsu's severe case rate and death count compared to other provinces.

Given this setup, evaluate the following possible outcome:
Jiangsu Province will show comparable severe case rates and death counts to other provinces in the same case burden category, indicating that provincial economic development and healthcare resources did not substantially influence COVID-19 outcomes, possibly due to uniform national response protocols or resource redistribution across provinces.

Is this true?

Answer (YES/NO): NO